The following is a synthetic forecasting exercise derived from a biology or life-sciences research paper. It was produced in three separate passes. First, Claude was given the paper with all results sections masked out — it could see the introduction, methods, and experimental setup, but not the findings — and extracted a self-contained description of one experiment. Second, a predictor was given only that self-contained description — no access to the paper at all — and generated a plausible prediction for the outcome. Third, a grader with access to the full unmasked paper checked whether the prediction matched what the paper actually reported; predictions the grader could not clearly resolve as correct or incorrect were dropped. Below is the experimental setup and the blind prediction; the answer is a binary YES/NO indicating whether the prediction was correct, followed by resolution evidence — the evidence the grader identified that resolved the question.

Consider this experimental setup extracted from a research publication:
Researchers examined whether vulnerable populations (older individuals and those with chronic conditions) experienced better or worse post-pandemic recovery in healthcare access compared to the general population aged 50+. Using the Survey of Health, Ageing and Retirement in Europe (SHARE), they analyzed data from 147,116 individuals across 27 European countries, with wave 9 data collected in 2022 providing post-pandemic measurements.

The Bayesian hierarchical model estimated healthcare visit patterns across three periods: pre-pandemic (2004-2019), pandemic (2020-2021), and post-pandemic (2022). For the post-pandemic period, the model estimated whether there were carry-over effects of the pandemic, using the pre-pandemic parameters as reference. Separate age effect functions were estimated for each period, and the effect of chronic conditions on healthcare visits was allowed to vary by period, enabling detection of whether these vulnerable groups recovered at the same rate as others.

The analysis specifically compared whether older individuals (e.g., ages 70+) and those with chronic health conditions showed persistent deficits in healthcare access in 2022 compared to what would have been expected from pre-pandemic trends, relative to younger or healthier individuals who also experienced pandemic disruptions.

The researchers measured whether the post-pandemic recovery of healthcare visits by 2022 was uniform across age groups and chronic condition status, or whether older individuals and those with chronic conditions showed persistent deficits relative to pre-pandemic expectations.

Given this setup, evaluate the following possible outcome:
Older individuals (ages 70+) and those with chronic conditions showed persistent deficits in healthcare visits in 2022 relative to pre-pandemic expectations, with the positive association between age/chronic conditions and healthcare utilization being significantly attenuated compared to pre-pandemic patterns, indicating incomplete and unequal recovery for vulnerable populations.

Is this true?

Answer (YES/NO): NO